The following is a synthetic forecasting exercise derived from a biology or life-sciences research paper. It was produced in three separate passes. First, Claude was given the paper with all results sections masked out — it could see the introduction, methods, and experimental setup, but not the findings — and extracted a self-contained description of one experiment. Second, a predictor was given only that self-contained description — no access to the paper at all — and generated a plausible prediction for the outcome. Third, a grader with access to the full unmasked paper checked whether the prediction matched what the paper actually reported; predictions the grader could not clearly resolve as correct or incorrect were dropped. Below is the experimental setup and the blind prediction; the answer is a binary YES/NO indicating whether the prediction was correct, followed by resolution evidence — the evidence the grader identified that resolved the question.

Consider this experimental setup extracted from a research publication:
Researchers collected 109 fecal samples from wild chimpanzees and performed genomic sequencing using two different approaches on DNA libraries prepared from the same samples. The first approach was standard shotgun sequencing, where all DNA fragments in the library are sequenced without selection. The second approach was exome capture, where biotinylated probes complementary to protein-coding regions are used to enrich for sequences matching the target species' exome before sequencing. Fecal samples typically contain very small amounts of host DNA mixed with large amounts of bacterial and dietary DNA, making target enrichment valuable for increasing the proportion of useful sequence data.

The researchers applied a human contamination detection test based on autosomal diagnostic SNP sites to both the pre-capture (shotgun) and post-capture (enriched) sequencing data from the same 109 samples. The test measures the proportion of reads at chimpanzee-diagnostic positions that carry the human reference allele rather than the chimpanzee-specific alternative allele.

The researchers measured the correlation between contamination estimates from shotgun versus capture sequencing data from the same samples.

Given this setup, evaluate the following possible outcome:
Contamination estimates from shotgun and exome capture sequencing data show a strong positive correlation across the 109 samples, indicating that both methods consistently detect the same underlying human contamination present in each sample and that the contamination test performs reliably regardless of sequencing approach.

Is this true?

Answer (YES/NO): YES